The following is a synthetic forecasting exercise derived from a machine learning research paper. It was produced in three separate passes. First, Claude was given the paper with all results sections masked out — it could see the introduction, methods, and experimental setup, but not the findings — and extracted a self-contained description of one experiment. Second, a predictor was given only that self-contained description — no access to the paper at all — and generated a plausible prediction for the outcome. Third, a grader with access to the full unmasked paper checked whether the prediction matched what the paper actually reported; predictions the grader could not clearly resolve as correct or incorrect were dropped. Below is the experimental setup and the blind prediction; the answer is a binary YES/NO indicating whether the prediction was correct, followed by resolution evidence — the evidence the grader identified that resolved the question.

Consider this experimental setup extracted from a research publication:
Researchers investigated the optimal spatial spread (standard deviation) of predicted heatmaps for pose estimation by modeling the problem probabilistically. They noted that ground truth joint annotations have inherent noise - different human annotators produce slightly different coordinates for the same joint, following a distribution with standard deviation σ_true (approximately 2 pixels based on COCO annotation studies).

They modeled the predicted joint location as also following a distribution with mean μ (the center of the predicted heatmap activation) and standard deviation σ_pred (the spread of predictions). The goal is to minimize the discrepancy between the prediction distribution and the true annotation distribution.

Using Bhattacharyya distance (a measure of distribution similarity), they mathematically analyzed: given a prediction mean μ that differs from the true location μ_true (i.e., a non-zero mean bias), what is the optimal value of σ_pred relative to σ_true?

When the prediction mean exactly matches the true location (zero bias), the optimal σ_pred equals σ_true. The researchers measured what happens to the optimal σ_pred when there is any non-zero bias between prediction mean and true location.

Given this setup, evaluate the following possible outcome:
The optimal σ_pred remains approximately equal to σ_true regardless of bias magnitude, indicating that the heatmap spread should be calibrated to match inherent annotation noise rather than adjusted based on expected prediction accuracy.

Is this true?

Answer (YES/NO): NO